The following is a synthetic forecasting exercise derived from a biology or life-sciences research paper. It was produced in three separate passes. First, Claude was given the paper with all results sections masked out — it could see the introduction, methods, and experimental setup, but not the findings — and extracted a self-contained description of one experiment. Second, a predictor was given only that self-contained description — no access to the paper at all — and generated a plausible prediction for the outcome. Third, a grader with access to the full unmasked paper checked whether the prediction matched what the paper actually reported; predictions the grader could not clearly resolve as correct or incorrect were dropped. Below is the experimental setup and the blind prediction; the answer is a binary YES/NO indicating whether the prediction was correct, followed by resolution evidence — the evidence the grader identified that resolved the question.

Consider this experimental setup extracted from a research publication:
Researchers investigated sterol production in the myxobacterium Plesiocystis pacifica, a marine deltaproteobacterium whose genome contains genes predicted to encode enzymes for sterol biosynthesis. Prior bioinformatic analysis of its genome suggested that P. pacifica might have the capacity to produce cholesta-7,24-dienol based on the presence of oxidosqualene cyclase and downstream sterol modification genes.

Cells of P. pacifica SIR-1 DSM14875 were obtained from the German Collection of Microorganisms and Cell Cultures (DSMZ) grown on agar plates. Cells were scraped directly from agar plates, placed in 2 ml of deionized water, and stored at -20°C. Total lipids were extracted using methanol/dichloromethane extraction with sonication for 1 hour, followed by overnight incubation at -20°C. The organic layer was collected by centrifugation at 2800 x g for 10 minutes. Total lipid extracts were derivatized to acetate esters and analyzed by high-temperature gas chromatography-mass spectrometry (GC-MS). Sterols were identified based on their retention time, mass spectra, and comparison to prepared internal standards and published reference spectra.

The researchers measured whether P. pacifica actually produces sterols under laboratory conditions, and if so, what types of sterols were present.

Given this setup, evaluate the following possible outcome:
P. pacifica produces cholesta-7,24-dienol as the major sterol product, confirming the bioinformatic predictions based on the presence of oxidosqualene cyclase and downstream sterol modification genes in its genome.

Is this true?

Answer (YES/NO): NO